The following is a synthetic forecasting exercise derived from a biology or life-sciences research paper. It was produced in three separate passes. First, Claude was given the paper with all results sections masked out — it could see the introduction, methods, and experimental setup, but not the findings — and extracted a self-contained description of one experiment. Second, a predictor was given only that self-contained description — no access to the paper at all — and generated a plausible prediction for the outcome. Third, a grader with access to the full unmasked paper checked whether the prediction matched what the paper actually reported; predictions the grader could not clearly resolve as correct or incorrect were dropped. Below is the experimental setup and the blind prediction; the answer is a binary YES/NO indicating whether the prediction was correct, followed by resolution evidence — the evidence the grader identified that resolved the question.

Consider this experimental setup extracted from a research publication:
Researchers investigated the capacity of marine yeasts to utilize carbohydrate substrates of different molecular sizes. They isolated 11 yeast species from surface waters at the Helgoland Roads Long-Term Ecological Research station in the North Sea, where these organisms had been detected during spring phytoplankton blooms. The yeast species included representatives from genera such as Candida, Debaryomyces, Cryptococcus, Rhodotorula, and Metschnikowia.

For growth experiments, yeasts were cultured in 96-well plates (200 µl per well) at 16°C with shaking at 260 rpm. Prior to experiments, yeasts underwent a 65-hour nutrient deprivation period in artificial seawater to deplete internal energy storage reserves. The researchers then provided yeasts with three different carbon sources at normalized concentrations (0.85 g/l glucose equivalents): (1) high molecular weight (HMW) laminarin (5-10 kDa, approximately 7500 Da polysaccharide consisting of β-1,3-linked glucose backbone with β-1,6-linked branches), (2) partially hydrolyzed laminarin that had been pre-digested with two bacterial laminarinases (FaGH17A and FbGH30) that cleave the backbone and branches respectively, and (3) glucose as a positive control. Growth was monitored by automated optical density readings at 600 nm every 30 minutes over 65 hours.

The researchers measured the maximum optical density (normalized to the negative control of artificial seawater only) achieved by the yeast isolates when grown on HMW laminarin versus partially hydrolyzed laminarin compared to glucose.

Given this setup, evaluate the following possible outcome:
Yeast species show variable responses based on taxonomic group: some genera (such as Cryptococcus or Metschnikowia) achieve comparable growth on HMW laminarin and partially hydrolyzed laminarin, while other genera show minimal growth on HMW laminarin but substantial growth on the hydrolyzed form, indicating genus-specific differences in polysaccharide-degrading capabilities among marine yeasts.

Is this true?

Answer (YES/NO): NO